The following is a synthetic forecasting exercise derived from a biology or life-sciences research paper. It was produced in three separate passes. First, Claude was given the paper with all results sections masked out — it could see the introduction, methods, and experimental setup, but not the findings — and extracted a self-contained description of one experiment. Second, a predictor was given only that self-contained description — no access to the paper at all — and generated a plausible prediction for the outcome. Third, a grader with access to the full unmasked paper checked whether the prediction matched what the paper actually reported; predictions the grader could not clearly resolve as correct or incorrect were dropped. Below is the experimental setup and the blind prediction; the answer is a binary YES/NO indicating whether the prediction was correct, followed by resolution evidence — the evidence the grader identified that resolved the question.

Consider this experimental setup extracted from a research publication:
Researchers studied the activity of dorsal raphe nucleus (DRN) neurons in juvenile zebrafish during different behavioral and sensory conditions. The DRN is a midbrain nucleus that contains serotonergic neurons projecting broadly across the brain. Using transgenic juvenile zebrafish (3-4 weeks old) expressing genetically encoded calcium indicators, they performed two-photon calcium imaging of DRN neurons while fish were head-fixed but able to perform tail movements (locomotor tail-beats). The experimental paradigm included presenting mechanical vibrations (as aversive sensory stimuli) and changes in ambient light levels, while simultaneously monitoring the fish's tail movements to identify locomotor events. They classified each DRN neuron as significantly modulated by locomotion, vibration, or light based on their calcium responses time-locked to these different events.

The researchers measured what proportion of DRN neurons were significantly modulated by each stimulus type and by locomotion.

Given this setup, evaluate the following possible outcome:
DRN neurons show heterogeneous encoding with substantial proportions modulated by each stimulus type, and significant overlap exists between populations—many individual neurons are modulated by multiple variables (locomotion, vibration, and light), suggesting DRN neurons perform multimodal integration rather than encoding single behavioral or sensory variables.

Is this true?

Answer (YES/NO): NO